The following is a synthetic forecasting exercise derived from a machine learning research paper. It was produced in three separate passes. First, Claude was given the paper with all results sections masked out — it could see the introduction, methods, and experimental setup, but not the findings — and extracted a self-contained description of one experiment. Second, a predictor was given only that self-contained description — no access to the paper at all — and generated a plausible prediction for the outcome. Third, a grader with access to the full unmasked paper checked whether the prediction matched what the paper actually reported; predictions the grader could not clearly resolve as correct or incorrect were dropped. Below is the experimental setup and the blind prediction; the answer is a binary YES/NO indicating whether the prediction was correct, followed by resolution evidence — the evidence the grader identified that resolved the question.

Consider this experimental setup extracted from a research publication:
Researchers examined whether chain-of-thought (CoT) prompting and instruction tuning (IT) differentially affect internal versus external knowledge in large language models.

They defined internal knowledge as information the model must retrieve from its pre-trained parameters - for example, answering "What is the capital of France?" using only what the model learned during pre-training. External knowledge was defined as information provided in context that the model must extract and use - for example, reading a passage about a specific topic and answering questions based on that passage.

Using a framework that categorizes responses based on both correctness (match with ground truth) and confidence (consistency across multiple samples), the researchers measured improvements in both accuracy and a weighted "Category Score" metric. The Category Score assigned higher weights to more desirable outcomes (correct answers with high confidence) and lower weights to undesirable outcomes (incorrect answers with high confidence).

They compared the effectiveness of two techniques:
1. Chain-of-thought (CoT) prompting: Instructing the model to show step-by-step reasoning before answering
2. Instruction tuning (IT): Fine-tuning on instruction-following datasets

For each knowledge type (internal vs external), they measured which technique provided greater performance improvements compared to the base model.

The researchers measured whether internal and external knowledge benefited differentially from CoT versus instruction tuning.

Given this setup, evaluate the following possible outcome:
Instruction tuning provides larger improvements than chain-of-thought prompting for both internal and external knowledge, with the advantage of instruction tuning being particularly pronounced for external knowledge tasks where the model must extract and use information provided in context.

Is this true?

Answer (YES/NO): NO